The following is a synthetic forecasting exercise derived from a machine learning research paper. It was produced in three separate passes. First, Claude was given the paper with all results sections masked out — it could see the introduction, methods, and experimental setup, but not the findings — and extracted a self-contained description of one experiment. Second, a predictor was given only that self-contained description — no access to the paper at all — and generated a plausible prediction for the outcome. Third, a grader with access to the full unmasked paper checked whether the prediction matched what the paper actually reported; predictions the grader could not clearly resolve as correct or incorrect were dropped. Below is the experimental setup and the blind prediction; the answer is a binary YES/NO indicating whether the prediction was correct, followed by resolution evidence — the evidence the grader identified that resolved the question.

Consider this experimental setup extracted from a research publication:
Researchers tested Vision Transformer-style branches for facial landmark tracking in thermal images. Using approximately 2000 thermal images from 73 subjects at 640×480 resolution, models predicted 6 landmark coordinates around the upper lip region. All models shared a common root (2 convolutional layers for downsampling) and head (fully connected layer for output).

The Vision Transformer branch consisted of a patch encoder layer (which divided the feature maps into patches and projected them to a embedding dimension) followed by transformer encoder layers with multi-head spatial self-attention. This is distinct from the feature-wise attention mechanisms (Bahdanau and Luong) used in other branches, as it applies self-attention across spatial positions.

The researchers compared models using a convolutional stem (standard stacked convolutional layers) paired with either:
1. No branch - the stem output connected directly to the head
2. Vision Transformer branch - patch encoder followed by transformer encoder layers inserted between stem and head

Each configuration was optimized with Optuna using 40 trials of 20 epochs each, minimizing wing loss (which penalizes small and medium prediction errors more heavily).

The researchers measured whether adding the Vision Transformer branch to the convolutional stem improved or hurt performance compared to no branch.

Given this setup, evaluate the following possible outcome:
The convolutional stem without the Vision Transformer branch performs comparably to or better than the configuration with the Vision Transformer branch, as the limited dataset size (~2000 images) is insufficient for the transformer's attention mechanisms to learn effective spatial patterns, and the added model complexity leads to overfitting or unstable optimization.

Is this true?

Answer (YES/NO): NO